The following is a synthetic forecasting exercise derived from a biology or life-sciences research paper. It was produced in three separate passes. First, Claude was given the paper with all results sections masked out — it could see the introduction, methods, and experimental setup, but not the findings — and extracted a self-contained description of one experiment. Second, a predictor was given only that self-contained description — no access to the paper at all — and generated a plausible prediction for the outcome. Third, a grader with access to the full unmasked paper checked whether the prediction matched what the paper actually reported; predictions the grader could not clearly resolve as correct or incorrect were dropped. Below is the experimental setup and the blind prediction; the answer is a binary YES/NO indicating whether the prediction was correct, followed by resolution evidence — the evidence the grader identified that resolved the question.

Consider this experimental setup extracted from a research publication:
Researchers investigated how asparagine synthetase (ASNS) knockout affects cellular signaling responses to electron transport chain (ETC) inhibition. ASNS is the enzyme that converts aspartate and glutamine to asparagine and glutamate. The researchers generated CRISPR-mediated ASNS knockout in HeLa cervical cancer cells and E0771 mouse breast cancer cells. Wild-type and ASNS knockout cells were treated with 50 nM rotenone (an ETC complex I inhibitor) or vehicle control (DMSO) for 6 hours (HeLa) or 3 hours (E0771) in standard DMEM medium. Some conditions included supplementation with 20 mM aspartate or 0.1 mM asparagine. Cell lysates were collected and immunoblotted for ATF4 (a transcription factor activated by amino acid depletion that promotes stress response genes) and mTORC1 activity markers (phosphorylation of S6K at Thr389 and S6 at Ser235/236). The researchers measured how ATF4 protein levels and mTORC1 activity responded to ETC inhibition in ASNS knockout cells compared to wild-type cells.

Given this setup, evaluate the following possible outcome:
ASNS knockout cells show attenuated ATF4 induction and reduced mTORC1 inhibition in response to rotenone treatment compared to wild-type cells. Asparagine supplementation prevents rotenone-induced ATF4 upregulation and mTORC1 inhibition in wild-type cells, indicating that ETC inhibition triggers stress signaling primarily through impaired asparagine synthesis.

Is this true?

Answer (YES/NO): YES